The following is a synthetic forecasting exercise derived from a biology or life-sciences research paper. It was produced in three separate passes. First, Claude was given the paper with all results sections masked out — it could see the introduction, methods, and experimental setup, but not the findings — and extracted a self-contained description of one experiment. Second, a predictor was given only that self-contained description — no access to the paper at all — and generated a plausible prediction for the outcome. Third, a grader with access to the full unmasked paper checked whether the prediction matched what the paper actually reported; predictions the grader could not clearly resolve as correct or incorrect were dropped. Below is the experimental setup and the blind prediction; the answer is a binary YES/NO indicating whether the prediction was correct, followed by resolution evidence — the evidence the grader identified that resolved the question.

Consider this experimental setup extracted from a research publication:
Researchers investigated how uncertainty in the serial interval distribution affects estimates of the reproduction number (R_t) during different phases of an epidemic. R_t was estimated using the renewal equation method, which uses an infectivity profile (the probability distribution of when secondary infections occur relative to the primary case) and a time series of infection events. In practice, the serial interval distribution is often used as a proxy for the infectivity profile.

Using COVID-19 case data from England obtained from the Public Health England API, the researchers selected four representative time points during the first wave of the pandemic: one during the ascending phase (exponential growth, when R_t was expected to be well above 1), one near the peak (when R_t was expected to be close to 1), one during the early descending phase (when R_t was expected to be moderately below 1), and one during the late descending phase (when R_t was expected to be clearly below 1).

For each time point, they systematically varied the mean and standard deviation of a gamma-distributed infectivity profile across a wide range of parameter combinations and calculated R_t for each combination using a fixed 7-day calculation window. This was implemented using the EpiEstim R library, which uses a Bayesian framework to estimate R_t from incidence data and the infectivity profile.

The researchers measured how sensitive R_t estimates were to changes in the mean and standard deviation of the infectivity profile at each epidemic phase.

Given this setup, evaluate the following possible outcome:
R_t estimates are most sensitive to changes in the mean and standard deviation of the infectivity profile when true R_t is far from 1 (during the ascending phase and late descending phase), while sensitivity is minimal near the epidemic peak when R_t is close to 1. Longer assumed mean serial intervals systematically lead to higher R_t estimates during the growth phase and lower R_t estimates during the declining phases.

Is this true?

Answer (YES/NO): NO